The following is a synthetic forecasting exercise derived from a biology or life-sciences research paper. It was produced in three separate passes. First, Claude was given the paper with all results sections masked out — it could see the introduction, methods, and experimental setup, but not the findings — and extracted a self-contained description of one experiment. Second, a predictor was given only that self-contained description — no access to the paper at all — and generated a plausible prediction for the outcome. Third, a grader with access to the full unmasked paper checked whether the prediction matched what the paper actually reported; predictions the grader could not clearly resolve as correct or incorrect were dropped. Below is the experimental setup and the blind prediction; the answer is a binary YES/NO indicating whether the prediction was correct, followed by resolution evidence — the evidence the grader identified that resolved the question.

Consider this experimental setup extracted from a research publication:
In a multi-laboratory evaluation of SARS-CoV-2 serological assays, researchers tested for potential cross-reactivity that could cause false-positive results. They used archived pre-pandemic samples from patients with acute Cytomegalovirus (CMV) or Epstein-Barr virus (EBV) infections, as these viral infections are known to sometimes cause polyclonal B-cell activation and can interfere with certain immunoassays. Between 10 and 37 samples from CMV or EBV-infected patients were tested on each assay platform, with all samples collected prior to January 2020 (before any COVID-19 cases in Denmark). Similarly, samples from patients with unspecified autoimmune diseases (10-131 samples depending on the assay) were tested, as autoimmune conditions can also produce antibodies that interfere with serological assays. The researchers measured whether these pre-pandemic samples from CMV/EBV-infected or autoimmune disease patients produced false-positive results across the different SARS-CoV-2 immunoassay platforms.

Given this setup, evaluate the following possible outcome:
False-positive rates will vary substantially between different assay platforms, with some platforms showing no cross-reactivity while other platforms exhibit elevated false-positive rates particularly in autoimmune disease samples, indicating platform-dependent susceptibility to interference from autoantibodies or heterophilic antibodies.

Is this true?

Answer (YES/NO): NO